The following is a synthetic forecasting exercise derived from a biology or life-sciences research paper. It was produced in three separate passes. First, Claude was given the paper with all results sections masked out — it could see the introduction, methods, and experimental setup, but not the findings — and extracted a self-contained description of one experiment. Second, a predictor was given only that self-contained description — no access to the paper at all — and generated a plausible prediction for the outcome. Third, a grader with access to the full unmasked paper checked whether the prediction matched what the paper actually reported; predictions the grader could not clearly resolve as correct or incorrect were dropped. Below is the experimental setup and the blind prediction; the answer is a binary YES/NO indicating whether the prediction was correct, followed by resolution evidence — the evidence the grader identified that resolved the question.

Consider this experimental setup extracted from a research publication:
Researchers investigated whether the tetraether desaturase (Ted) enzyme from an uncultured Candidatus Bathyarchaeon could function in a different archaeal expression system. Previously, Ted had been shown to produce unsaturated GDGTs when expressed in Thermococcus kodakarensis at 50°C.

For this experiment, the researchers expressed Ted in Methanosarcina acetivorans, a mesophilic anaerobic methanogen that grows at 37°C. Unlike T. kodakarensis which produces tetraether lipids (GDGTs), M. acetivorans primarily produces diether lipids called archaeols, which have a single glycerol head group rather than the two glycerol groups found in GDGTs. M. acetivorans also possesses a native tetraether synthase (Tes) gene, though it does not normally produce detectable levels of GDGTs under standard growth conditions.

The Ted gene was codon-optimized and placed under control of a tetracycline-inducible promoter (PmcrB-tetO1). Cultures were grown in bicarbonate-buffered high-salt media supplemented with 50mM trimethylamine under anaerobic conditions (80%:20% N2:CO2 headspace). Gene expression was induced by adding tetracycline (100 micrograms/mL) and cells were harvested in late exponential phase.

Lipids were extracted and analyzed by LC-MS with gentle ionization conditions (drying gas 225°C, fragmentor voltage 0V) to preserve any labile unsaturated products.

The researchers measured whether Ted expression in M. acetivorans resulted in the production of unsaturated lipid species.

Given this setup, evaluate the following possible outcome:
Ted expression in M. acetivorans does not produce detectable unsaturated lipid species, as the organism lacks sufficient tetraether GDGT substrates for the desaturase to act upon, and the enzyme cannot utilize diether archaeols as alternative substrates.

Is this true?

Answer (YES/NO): NO